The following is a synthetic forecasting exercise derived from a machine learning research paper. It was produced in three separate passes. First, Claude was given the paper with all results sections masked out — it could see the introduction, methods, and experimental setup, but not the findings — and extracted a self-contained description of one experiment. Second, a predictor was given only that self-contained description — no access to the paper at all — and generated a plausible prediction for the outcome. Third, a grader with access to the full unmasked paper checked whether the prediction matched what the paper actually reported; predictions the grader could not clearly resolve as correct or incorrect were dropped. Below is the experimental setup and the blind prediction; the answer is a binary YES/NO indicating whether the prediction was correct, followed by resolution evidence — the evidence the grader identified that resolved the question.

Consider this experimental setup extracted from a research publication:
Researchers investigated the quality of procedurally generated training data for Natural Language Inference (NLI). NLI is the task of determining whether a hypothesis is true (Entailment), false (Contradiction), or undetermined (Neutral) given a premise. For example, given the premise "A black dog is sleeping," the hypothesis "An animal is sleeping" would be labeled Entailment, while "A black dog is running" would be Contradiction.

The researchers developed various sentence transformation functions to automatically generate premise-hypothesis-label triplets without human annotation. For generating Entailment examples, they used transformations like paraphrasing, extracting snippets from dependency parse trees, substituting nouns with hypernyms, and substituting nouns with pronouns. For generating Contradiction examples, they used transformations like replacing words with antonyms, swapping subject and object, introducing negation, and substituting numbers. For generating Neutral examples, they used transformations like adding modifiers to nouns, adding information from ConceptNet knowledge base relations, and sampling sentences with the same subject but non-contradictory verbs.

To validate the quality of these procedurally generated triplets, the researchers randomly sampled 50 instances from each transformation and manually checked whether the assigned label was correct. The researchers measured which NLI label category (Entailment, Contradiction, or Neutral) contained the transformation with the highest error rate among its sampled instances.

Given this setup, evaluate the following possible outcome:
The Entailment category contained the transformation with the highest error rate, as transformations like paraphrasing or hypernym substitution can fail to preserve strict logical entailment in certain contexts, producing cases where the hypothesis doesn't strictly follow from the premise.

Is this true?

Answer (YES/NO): NO